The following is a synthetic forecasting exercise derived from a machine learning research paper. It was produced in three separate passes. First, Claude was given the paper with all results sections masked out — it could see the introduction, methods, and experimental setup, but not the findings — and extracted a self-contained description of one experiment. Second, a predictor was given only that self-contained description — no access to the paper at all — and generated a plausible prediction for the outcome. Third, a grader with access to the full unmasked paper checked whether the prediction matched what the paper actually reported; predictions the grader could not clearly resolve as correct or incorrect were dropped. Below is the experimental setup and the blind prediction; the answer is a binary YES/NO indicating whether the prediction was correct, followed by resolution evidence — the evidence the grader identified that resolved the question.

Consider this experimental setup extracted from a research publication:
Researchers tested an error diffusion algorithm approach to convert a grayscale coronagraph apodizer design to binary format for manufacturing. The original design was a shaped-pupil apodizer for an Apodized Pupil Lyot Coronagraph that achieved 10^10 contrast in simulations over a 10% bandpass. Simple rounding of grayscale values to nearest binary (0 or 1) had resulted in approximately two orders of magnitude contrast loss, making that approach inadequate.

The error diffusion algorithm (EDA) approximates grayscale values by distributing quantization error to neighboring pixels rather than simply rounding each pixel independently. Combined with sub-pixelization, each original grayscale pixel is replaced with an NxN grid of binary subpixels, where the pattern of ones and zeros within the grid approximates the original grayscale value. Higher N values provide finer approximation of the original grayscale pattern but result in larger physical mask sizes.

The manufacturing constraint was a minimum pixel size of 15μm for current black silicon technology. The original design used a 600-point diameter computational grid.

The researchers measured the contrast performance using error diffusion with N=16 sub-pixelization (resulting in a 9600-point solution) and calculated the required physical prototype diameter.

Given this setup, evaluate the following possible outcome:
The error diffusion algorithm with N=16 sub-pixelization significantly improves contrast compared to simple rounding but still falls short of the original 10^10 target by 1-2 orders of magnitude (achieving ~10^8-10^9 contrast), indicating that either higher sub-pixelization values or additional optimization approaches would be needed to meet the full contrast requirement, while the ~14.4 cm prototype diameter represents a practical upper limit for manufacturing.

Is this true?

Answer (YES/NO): NO